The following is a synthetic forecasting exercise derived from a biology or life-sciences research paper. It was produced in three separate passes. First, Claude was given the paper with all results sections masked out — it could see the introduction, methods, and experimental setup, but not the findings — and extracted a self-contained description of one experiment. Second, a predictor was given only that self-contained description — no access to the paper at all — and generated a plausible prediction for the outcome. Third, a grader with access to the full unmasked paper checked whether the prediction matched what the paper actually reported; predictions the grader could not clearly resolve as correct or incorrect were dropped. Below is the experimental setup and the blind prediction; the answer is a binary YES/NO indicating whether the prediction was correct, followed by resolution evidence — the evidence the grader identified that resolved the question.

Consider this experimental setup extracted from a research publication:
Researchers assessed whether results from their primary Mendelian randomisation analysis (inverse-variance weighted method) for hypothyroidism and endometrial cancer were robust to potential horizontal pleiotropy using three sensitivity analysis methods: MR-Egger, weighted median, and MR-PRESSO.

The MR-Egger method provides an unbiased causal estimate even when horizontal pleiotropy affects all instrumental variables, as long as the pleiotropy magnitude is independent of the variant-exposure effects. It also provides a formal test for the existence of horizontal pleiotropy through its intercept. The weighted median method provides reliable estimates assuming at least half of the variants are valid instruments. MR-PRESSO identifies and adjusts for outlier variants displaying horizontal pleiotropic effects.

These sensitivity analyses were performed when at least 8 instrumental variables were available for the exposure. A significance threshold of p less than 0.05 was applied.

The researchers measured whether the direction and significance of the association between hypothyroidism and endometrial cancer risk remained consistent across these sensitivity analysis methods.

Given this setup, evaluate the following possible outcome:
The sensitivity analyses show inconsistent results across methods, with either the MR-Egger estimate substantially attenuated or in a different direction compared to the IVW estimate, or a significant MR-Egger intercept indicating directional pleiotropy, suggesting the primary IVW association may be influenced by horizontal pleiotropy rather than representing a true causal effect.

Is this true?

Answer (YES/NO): NO